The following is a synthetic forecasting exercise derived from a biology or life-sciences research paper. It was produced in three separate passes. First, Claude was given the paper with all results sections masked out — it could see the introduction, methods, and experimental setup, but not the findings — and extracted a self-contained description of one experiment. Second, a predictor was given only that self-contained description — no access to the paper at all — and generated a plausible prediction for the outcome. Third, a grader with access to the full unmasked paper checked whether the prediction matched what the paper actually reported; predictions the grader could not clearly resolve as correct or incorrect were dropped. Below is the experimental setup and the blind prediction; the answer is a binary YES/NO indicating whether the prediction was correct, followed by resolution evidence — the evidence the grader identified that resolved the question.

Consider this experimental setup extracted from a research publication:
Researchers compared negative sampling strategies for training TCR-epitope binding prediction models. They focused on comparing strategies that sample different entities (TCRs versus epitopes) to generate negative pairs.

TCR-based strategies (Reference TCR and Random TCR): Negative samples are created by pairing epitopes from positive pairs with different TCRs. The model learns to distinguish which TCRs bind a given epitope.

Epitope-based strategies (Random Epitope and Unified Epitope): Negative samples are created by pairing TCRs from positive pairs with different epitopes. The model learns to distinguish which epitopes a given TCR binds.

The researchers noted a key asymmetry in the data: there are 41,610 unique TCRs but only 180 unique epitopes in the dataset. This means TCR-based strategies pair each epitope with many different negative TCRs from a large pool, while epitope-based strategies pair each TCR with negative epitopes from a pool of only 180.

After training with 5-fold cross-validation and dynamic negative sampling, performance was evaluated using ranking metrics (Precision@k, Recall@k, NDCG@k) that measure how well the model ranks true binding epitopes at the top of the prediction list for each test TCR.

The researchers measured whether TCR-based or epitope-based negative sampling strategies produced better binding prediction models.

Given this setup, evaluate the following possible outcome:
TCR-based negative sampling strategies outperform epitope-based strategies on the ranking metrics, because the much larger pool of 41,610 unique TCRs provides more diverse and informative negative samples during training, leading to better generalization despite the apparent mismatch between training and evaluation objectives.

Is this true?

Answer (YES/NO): NO